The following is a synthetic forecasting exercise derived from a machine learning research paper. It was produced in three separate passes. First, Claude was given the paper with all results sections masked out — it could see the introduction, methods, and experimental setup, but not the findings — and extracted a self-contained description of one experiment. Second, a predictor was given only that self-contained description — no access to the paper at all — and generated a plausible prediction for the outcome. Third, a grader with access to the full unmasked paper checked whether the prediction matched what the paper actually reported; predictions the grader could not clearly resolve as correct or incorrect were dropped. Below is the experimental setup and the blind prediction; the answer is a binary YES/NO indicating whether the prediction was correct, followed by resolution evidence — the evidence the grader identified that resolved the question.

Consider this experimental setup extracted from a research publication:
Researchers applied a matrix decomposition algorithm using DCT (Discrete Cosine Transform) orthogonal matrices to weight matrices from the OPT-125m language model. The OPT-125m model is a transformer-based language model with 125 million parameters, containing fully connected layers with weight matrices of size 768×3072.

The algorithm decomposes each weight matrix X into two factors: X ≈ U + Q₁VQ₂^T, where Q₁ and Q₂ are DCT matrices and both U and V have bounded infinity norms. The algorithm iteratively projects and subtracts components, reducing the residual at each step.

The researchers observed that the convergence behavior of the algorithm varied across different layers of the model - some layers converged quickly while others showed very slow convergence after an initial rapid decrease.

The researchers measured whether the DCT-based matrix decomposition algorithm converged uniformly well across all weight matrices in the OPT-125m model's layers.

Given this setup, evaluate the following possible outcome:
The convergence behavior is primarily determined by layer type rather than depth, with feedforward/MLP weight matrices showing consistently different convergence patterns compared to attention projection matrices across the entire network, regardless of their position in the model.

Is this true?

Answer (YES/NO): NO